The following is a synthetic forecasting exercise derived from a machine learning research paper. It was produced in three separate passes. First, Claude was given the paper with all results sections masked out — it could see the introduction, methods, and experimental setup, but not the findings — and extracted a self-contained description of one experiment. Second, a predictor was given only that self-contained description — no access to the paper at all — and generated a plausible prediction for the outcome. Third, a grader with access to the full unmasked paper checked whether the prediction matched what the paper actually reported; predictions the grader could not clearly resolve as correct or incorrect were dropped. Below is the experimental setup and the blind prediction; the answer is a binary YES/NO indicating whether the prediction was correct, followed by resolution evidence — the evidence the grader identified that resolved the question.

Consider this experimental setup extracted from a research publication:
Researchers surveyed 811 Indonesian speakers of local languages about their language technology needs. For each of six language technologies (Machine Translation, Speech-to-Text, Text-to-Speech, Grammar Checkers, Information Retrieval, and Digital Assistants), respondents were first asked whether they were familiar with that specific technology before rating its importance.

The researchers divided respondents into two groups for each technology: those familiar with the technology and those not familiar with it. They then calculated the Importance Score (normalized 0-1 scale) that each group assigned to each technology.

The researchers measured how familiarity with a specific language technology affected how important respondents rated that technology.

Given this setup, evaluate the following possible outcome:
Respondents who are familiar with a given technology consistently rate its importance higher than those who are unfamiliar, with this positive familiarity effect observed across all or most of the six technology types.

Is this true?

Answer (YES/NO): YES